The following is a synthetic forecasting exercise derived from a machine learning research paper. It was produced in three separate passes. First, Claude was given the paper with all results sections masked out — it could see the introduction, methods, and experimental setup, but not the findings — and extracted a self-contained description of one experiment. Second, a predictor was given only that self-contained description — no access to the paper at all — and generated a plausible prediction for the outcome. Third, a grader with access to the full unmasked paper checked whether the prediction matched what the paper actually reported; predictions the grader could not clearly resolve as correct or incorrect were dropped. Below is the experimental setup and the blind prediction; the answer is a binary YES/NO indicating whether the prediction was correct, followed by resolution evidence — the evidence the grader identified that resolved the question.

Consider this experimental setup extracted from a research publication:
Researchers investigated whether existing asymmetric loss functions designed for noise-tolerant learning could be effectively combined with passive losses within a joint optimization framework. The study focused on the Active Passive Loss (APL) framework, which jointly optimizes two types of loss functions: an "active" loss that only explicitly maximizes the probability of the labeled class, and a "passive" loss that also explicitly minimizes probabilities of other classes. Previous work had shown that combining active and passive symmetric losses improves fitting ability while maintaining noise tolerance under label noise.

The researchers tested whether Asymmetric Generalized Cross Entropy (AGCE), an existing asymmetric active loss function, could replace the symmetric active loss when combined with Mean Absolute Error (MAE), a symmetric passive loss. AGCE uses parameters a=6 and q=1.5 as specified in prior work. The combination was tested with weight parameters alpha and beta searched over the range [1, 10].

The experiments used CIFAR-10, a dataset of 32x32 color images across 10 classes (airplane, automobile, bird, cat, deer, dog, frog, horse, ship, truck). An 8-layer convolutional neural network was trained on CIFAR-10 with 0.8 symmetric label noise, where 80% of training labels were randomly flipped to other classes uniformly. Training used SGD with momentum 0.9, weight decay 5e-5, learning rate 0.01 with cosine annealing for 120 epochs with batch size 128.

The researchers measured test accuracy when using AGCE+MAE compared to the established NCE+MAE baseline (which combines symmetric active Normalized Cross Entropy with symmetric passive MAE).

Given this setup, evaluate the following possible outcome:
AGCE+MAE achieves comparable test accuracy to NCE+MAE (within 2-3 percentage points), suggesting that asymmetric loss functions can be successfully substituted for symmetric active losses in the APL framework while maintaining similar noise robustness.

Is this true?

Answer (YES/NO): NO